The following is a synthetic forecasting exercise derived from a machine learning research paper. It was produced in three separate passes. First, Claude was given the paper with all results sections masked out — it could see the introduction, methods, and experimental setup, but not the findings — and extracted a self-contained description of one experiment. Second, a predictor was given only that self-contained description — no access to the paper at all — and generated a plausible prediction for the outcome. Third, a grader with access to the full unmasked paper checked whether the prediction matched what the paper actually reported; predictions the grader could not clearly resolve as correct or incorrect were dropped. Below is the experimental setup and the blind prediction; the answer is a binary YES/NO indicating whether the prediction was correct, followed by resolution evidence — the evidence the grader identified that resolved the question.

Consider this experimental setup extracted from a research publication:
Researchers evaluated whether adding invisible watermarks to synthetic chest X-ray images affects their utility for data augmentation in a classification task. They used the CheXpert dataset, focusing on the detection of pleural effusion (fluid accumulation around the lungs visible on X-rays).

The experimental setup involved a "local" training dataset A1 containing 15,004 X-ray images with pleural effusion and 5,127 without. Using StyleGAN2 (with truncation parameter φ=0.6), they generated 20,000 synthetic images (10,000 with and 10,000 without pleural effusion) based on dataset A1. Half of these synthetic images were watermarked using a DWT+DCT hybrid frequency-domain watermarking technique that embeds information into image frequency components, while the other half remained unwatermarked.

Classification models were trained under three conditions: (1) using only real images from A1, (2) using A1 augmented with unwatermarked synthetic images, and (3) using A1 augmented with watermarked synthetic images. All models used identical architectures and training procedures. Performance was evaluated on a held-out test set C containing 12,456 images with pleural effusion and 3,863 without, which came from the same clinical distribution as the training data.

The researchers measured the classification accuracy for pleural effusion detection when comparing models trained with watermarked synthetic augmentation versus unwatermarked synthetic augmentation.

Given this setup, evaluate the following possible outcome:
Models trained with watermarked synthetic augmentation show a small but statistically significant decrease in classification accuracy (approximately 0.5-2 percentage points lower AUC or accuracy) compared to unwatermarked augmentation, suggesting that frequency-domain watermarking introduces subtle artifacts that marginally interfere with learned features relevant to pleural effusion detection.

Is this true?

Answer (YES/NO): NO